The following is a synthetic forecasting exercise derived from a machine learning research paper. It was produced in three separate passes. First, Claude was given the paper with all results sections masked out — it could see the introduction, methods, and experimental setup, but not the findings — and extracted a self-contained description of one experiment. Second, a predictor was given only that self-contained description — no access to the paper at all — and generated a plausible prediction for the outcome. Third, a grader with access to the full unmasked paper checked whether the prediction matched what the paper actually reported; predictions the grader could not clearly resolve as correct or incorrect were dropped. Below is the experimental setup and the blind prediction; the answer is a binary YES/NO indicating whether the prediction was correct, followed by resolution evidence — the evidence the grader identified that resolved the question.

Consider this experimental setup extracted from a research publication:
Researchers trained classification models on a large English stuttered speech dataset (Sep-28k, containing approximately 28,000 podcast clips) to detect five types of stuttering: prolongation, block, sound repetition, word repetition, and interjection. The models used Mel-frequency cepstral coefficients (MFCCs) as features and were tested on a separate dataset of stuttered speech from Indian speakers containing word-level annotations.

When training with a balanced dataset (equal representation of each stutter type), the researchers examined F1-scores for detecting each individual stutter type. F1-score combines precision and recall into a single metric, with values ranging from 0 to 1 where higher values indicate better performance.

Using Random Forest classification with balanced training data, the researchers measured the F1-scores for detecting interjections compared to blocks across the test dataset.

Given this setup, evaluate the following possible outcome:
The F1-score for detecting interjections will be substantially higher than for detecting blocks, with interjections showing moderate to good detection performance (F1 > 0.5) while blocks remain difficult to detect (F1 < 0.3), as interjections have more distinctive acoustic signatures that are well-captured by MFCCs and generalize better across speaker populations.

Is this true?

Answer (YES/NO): NO